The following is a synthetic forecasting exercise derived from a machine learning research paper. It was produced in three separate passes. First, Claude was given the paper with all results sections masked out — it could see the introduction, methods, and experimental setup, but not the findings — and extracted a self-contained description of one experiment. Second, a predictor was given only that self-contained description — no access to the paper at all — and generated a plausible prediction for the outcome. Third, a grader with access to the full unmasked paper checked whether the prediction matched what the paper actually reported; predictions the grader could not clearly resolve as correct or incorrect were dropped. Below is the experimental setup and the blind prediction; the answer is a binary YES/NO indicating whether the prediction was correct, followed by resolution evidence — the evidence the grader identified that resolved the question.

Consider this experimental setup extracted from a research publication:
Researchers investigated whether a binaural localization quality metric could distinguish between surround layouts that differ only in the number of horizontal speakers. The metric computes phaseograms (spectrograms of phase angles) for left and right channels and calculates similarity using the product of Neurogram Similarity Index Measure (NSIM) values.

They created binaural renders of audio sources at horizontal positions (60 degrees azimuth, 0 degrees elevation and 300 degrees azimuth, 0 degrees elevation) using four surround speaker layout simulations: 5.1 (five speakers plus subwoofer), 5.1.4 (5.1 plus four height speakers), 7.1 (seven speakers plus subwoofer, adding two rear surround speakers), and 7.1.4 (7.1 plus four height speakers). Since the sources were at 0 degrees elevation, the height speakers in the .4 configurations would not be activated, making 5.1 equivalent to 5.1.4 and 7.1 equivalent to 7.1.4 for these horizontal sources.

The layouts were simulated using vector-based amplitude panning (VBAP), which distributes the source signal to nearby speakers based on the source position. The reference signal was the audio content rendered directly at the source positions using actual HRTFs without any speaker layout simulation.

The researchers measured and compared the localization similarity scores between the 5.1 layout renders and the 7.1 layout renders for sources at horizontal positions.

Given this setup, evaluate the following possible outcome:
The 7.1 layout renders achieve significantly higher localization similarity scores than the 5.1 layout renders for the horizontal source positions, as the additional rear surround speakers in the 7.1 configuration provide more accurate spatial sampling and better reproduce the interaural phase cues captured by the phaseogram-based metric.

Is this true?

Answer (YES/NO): YES